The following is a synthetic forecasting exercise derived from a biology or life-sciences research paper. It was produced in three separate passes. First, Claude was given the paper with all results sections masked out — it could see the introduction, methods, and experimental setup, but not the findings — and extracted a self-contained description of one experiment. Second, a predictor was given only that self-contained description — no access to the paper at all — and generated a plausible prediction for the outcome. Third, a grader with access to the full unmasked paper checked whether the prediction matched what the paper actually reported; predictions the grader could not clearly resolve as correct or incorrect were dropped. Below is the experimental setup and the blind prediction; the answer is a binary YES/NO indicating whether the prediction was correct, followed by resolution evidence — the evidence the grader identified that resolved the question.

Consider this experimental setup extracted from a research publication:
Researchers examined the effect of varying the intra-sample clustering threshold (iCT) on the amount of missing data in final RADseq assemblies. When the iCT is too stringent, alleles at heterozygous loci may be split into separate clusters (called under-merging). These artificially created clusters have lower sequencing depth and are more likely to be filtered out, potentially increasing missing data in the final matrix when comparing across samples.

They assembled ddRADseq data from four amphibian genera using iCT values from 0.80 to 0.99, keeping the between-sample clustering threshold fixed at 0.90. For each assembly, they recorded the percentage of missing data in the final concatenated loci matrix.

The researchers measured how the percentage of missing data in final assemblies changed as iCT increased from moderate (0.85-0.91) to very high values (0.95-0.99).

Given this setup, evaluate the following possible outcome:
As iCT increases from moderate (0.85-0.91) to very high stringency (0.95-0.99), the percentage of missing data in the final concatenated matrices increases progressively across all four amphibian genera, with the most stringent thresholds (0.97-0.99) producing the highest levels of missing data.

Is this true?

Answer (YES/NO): YES